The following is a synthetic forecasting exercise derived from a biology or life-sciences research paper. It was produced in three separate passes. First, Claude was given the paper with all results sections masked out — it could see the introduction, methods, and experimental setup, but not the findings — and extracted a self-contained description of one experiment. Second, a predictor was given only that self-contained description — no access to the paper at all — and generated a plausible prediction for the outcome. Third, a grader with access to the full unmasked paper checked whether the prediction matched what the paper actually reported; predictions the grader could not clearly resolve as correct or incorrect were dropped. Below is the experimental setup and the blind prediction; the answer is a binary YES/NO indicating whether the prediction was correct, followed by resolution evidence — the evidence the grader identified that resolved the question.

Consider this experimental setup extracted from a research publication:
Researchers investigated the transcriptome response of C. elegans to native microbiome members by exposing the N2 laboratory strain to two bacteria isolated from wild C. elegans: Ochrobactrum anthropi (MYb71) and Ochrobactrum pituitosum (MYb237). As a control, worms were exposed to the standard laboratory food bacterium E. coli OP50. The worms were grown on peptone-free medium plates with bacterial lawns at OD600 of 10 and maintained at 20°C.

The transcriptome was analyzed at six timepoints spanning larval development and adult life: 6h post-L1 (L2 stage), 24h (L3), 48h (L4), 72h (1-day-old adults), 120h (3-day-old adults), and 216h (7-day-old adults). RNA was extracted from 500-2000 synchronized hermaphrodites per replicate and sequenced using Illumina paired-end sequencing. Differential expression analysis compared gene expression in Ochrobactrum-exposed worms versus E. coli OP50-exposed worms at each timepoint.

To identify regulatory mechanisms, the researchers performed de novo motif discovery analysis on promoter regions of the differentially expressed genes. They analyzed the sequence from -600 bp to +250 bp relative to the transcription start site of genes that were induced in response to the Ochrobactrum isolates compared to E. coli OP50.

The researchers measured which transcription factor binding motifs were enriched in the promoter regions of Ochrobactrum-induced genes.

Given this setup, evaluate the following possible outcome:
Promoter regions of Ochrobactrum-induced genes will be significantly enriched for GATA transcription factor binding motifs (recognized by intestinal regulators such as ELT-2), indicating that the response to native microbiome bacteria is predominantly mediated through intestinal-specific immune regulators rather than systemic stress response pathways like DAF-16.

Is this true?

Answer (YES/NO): YES